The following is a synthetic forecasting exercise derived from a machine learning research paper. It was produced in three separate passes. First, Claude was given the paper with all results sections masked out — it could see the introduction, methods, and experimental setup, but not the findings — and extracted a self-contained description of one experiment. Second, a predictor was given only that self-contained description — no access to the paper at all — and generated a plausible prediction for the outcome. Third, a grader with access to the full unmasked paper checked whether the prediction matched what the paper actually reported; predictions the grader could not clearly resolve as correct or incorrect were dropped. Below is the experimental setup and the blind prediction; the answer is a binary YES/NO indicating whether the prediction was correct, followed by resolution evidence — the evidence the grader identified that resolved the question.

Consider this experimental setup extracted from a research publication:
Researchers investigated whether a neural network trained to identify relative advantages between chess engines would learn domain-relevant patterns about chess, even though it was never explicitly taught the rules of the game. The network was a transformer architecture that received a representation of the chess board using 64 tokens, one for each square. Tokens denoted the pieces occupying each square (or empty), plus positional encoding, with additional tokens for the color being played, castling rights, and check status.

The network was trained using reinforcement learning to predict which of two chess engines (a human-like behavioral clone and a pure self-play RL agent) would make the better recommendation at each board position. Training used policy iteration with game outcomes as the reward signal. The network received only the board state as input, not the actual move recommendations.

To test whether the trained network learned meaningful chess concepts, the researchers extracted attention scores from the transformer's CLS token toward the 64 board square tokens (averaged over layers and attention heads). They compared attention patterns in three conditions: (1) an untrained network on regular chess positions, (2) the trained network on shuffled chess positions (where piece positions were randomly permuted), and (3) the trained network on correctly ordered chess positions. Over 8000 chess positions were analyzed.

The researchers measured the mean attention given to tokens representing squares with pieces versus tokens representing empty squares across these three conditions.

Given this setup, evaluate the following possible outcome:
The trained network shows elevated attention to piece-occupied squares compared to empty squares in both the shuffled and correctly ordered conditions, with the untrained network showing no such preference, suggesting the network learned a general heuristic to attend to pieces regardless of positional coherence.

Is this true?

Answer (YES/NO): NO